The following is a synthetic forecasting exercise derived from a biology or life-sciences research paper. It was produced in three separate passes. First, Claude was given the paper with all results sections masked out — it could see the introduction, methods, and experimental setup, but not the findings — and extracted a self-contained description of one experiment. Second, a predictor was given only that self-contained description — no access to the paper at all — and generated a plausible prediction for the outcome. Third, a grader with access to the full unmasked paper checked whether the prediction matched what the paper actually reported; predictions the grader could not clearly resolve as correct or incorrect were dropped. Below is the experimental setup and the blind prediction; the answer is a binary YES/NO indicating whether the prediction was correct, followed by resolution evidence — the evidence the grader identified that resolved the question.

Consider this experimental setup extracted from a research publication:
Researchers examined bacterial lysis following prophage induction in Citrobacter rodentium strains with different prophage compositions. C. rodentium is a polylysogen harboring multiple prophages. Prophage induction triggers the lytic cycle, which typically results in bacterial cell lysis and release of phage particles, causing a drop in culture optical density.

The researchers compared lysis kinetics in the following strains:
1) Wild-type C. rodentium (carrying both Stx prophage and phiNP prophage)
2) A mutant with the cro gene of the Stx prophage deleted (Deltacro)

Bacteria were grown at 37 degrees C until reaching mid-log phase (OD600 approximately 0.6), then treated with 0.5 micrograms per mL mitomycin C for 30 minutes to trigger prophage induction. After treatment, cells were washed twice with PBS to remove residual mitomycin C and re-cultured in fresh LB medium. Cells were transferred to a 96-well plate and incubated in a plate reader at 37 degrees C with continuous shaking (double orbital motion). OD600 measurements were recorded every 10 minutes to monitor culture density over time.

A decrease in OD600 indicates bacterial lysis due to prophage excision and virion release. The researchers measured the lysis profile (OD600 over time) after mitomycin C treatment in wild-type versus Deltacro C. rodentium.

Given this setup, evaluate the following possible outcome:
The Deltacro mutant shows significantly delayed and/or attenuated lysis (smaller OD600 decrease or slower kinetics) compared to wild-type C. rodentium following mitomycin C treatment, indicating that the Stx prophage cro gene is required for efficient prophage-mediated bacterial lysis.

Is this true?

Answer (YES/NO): NO